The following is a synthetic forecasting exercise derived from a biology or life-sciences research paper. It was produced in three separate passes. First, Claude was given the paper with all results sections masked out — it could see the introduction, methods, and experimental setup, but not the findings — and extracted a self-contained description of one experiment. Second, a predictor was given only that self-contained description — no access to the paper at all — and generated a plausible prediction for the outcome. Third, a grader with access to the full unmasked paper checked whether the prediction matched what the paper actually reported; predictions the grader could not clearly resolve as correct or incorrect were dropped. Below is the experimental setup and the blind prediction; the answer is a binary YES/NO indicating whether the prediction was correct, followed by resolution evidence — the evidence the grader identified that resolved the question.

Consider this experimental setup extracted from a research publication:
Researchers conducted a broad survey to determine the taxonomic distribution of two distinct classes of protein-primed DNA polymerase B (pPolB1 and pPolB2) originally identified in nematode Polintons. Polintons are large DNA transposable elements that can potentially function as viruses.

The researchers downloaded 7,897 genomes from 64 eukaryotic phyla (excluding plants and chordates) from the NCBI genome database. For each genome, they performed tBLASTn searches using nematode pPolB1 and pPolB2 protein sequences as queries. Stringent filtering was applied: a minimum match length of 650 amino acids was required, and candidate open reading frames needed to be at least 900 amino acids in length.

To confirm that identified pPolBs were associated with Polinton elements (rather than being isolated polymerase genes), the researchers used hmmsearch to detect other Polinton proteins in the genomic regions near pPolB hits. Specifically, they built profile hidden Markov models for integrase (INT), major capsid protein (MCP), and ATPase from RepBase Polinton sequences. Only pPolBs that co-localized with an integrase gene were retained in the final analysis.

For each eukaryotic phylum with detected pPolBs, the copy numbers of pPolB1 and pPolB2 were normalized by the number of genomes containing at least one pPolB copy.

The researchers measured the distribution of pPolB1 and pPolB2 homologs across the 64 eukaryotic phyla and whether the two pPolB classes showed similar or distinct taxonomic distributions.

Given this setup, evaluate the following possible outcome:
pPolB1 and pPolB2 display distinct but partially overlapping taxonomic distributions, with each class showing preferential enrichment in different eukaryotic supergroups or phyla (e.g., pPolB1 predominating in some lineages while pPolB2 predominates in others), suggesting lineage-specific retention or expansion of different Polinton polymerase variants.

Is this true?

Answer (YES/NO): NO